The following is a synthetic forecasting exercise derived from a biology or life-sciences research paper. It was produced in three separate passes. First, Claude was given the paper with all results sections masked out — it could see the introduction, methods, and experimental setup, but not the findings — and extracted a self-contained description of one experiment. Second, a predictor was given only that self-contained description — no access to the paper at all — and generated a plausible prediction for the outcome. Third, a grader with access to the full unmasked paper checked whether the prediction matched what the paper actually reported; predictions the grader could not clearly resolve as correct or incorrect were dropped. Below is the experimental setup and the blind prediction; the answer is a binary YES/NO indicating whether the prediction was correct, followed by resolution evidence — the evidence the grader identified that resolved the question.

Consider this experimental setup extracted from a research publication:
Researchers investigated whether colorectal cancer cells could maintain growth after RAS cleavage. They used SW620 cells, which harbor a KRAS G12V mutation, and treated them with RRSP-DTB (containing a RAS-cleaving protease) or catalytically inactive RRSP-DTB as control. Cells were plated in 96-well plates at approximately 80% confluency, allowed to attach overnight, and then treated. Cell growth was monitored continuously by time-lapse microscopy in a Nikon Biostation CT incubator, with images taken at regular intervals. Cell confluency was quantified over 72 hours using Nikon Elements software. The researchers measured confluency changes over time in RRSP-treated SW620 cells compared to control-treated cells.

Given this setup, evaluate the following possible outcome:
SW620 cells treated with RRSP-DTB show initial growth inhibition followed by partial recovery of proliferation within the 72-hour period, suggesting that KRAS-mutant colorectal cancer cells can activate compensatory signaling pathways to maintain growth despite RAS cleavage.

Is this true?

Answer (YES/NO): NO